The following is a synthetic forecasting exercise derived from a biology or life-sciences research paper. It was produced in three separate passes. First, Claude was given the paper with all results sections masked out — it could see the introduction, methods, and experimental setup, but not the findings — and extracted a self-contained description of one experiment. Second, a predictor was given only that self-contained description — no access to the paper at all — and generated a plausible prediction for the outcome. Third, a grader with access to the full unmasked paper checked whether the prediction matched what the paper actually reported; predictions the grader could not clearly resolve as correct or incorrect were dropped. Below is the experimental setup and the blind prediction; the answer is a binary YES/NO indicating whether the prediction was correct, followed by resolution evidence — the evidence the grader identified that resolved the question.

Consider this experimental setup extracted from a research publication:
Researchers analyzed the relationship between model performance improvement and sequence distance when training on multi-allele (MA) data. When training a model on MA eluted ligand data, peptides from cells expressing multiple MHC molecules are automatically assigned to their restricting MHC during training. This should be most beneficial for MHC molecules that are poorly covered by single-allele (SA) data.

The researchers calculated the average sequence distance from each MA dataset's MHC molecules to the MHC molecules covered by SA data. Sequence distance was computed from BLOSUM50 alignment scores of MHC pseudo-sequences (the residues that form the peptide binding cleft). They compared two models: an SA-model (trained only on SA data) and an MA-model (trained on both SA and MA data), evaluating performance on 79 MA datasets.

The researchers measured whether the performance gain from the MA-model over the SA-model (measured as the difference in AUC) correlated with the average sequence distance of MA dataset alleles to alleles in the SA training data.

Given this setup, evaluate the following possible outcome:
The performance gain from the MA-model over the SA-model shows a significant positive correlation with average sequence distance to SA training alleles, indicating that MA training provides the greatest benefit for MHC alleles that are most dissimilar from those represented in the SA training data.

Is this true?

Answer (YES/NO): YES